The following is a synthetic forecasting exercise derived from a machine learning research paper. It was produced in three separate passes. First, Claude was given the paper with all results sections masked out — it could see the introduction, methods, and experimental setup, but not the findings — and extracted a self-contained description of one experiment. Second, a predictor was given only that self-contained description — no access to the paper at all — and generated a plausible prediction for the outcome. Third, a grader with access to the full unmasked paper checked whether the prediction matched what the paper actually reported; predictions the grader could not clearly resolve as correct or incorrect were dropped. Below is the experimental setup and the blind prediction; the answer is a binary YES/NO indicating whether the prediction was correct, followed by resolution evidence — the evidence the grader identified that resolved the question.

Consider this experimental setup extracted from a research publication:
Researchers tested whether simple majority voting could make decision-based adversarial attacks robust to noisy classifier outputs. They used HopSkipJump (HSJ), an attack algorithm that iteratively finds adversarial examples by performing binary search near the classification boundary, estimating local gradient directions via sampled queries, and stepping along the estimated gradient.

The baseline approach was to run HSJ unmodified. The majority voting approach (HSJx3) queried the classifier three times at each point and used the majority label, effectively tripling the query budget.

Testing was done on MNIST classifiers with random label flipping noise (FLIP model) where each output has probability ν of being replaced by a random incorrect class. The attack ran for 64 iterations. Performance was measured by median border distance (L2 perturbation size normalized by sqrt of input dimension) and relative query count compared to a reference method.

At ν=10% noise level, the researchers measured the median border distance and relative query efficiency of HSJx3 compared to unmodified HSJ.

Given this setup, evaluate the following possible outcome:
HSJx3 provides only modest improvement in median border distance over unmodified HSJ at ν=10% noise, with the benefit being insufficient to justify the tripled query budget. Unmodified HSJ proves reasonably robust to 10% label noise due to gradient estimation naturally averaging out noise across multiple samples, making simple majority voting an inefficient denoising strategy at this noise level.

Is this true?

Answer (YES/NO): NO